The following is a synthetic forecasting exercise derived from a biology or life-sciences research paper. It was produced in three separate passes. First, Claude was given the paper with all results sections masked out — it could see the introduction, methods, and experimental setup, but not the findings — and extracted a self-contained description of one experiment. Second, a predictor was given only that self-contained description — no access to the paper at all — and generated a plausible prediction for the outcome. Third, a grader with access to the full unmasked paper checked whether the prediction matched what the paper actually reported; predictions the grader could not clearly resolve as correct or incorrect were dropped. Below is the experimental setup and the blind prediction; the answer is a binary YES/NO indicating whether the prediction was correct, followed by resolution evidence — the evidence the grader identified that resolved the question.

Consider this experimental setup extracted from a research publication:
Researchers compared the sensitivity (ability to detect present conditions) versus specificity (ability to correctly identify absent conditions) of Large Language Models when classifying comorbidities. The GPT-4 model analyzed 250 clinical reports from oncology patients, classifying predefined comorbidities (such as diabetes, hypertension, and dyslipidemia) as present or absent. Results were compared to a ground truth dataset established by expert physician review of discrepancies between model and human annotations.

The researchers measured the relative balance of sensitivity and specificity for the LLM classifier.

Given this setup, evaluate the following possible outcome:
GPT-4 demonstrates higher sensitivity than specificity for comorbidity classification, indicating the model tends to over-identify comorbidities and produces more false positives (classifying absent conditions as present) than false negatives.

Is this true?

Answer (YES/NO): NO